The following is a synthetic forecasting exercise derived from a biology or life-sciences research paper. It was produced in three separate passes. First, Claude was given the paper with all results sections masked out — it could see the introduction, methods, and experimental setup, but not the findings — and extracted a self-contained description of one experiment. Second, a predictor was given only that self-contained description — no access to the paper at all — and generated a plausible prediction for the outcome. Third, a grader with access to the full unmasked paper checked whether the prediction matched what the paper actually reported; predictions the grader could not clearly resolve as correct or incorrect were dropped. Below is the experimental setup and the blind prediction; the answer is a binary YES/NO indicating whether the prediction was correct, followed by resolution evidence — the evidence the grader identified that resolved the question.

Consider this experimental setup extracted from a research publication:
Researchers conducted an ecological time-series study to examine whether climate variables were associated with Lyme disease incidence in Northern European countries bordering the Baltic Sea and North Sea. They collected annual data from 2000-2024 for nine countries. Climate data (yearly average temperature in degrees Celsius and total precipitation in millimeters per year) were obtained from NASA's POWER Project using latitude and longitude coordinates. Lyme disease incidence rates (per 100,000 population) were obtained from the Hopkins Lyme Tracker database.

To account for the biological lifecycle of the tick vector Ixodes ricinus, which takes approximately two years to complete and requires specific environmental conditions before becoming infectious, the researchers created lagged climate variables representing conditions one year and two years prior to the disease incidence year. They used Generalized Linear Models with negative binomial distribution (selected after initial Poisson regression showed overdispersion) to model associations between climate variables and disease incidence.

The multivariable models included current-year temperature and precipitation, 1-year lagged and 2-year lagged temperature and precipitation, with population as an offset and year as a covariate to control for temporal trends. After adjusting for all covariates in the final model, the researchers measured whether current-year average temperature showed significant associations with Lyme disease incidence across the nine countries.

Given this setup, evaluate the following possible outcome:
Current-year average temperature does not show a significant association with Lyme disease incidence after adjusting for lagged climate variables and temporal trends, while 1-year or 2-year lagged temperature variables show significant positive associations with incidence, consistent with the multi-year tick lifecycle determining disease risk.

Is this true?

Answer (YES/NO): YES